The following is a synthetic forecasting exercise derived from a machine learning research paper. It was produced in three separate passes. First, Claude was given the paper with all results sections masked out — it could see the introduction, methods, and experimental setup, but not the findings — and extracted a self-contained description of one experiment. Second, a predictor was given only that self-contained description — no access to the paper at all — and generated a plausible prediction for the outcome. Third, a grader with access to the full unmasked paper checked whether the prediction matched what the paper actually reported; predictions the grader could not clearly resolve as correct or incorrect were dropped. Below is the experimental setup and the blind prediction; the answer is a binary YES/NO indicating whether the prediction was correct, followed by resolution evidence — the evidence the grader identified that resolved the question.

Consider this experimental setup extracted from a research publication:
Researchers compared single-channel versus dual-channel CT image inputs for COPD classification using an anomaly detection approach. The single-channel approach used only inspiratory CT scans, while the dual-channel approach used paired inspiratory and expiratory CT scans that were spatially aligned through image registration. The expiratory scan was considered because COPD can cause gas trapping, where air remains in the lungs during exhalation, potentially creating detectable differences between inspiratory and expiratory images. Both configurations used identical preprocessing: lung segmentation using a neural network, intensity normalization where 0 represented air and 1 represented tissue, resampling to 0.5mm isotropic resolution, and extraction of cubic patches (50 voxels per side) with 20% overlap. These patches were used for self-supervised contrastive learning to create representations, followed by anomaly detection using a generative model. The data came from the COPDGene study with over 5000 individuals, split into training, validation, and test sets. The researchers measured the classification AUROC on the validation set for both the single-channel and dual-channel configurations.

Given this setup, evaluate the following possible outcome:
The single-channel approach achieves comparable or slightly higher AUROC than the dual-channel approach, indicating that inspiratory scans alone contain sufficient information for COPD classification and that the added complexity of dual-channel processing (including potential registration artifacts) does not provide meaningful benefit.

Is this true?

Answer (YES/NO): NO